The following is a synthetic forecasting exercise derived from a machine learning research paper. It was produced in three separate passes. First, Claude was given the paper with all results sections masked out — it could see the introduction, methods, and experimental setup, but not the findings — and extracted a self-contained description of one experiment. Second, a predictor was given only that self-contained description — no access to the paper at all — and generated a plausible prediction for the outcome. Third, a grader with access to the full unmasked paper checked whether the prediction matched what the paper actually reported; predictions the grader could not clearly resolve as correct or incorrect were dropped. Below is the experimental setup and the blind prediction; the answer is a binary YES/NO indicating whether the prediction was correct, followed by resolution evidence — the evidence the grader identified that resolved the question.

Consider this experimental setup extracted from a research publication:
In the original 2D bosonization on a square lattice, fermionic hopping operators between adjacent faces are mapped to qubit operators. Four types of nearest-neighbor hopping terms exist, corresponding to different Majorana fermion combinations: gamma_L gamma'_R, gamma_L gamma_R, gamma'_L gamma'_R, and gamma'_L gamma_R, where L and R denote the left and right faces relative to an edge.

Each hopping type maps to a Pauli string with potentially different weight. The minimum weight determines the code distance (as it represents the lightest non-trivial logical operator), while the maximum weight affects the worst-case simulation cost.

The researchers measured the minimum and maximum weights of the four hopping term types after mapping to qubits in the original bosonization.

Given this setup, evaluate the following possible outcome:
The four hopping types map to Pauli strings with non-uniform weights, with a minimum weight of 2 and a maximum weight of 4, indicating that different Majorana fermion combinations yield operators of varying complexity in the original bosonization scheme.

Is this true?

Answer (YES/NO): NO